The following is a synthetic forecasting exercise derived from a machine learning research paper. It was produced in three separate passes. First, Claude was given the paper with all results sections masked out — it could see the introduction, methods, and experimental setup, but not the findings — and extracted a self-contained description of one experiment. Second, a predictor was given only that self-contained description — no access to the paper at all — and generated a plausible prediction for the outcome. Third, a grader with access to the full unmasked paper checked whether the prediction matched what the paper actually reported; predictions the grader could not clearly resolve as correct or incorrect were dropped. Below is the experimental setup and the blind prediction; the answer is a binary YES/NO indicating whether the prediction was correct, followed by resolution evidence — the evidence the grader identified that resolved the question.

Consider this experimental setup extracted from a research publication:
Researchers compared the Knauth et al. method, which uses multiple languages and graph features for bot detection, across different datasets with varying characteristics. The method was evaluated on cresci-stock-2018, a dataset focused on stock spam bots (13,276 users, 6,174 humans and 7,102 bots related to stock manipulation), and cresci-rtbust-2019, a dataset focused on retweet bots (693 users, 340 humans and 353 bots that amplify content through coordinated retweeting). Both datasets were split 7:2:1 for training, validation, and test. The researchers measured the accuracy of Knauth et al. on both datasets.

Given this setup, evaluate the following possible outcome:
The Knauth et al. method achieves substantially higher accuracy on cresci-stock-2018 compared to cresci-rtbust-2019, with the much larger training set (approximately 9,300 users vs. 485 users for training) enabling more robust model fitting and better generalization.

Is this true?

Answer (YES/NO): NO